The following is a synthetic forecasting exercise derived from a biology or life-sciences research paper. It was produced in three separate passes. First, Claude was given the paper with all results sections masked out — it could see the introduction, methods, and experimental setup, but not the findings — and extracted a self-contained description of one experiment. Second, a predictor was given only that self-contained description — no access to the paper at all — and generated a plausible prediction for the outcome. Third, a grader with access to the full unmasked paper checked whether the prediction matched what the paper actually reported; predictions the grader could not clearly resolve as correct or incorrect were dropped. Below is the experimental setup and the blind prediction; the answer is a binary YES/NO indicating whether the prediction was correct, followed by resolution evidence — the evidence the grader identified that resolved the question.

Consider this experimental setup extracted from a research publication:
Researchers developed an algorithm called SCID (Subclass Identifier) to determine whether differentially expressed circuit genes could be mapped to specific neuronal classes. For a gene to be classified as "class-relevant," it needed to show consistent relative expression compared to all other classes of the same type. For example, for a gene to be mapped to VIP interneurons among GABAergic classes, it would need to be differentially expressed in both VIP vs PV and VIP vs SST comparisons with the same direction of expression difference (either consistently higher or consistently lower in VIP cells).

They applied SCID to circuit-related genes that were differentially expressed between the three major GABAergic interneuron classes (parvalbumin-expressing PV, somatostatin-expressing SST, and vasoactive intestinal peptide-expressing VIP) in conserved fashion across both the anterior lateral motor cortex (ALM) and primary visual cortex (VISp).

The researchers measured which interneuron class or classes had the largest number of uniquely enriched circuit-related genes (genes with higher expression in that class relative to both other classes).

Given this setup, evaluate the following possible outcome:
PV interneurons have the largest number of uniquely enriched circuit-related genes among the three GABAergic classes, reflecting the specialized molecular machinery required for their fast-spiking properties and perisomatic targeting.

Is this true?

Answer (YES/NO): NO